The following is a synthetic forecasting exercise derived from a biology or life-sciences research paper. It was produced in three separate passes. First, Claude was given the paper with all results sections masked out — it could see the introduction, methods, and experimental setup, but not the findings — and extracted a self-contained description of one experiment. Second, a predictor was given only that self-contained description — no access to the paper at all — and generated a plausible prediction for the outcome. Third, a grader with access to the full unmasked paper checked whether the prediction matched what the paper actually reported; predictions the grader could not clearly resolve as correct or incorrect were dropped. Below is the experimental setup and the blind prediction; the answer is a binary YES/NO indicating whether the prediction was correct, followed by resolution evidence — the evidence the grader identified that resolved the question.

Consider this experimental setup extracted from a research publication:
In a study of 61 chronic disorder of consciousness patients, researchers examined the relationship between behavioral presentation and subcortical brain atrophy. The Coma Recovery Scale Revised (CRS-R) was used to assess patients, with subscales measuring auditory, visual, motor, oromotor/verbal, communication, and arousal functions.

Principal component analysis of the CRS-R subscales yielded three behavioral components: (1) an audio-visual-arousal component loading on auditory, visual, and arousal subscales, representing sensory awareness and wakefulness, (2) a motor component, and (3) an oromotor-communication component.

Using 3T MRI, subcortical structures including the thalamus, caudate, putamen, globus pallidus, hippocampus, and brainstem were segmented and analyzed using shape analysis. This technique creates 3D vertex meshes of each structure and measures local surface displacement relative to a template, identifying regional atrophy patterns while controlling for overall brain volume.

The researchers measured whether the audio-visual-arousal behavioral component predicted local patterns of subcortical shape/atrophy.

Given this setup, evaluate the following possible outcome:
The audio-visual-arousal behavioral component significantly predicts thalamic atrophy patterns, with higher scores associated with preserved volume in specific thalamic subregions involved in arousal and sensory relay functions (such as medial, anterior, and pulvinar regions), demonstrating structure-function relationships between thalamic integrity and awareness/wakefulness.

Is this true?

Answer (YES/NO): NO